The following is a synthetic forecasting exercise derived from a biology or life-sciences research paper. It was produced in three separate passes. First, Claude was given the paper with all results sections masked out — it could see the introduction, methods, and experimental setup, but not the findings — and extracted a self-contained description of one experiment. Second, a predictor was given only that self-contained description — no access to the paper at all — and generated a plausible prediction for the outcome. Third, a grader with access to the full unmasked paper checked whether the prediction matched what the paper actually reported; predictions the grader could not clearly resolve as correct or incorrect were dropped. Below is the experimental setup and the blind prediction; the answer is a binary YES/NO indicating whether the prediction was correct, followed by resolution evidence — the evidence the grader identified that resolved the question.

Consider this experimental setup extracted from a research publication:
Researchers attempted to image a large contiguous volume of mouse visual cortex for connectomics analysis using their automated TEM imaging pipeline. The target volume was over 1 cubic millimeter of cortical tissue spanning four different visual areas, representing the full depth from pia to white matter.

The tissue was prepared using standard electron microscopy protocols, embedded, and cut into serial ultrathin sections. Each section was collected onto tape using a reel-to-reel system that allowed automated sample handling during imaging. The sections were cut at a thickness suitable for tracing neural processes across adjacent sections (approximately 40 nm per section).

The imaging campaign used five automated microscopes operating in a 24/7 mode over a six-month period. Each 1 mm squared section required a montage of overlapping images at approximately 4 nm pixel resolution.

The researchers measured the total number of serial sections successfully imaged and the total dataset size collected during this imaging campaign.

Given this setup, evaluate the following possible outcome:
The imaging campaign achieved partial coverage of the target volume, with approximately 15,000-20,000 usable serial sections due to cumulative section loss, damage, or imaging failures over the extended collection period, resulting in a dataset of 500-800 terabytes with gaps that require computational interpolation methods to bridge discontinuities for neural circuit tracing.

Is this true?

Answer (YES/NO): NO